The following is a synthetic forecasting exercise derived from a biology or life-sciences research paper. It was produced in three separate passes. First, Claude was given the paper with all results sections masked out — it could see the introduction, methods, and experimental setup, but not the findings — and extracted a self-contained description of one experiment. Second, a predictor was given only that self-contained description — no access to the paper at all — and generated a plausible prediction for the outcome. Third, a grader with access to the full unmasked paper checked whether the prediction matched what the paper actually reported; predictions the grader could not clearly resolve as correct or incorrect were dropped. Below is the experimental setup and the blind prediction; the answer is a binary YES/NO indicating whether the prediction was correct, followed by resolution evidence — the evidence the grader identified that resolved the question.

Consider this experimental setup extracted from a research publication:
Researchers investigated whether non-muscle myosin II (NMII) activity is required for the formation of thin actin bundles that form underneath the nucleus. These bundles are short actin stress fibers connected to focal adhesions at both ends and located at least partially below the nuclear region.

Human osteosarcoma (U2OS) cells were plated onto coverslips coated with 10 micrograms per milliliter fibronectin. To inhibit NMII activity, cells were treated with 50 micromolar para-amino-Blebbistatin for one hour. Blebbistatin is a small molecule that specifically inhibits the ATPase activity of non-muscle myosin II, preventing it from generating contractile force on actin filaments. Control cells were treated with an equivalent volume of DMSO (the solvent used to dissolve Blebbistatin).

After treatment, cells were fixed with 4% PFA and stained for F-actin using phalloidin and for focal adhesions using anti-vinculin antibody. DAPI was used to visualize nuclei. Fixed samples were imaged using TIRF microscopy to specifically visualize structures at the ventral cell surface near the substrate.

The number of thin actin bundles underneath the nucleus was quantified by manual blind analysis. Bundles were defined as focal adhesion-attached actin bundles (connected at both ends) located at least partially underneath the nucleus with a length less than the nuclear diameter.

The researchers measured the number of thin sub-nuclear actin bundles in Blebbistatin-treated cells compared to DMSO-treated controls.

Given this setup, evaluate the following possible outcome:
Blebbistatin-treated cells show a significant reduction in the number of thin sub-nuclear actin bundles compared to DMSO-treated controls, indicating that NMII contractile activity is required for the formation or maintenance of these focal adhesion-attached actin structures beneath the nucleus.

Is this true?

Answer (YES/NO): YES